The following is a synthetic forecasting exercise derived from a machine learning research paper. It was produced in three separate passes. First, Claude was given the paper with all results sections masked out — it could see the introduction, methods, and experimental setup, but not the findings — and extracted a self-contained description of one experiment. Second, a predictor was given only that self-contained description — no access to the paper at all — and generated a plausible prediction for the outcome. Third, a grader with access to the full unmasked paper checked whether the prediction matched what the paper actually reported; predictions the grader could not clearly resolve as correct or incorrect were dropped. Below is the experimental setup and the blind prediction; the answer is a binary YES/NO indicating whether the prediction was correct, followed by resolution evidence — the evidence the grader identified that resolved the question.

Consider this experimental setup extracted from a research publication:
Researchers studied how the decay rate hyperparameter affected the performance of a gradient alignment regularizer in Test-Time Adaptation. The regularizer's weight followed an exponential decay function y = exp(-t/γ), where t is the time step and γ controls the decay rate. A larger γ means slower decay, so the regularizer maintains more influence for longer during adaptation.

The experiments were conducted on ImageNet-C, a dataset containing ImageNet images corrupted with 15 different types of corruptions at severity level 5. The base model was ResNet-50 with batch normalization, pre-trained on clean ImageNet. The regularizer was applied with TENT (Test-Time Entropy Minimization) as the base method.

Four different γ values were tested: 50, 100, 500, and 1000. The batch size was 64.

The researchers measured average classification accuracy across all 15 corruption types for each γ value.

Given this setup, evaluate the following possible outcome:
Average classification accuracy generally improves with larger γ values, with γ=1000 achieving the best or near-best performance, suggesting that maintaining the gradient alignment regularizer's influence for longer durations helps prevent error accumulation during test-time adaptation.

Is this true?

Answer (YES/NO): NO